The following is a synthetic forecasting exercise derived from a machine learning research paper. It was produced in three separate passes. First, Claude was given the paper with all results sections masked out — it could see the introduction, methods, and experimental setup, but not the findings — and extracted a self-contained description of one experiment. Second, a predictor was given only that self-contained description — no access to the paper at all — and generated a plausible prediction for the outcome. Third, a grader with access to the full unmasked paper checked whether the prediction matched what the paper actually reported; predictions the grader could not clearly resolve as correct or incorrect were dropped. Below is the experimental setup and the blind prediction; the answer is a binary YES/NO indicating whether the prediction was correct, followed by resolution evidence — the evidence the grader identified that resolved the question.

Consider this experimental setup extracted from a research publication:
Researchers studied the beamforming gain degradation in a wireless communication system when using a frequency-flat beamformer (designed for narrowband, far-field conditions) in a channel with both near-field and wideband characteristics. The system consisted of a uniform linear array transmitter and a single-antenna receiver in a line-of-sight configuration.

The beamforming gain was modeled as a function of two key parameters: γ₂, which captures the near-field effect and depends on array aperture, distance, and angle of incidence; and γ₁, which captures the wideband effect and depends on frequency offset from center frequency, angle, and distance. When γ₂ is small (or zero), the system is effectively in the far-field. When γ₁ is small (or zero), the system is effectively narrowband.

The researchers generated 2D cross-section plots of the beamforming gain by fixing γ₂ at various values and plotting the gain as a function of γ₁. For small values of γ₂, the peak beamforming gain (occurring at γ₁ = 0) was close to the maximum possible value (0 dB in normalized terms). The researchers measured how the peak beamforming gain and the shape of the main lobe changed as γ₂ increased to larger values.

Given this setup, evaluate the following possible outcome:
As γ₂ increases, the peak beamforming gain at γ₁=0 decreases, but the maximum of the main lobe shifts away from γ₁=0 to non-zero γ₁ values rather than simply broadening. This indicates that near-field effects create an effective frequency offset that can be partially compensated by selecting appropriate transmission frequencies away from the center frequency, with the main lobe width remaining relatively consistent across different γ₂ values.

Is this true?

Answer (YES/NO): NO